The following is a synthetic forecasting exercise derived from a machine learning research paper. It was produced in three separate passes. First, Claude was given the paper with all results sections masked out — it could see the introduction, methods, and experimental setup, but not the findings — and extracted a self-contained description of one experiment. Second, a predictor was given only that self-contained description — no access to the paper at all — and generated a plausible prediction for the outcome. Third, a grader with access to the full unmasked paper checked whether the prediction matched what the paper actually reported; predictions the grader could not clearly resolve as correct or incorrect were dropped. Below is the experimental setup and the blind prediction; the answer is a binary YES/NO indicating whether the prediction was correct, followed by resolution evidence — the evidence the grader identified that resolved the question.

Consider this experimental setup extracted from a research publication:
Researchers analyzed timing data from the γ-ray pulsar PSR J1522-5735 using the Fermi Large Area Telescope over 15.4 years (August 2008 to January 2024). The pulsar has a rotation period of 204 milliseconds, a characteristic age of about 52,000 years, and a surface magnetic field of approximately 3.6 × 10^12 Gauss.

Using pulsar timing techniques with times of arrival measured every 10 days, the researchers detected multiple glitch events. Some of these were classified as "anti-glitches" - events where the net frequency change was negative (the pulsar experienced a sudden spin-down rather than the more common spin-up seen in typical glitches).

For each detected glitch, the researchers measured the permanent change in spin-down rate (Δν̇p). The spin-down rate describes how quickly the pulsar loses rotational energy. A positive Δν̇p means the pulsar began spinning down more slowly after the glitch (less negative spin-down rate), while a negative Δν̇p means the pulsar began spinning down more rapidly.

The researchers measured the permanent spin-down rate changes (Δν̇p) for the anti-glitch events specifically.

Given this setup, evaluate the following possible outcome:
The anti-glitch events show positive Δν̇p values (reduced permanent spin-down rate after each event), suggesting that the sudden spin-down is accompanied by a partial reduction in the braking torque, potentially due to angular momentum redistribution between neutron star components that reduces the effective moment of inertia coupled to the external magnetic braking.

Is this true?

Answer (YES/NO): NO